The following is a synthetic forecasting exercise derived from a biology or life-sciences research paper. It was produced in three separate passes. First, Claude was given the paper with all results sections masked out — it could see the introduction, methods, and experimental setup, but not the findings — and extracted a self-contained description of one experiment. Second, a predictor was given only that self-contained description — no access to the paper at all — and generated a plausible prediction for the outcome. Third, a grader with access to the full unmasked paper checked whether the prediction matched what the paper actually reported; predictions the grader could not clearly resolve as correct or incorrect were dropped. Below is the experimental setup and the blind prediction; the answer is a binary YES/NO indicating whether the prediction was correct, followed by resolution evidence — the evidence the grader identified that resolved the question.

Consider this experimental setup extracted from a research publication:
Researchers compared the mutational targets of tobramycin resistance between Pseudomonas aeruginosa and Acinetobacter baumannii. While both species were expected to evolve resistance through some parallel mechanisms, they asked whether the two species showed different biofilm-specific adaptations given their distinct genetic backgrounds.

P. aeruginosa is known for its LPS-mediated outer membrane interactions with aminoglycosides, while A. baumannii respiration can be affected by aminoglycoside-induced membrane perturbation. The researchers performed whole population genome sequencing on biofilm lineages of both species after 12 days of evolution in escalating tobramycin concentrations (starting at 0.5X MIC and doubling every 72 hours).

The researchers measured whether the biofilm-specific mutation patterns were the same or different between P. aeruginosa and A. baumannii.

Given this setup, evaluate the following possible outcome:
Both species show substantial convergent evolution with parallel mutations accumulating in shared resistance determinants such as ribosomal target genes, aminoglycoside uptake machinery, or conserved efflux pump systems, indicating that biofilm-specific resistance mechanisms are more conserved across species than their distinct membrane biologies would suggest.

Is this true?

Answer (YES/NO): NO